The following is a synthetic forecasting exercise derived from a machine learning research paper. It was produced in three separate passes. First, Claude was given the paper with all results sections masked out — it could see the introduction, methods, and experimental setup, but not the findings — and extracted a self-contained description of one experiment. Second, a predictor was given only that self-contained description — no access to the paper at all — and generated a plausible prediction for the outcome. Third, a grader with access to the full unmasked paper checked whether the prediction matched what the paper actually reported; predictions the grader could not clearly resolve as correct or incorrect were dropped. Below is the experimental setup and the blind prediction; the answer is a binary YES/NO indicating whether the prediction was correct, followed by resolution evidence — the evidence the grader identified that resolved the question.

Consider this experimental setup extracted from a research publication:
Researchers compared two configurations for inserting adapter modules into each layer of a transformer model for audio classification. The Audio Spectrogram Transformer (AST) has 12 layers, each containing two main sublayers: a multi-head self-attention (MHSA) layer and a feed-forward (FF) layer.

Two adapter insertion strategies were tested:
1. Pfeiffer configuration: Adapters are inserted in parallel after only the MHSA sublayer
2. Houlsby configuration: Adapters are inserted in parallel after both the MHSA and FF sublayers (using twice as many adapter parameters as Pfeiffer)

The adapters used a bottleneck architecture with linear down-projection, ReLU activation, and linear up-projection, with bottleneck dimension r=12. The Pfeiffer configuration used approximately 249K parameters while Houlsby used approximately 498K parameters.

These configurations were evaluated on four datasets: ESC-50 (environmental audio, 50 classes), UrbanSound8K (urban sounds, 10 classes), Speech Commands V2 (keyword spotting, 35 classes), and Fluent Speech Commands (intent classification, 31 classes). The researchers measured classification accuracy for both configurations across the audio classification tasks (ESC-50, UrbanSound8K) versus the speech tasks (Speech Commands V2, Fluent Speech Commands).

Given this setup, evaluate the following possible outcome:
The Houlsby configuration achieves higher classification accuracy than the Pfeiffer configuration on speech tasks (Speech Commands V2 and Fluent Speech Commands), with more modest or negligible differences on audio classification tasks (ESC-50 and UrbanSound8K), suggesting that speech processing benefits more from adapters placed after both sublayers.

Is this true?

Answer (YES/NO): YES